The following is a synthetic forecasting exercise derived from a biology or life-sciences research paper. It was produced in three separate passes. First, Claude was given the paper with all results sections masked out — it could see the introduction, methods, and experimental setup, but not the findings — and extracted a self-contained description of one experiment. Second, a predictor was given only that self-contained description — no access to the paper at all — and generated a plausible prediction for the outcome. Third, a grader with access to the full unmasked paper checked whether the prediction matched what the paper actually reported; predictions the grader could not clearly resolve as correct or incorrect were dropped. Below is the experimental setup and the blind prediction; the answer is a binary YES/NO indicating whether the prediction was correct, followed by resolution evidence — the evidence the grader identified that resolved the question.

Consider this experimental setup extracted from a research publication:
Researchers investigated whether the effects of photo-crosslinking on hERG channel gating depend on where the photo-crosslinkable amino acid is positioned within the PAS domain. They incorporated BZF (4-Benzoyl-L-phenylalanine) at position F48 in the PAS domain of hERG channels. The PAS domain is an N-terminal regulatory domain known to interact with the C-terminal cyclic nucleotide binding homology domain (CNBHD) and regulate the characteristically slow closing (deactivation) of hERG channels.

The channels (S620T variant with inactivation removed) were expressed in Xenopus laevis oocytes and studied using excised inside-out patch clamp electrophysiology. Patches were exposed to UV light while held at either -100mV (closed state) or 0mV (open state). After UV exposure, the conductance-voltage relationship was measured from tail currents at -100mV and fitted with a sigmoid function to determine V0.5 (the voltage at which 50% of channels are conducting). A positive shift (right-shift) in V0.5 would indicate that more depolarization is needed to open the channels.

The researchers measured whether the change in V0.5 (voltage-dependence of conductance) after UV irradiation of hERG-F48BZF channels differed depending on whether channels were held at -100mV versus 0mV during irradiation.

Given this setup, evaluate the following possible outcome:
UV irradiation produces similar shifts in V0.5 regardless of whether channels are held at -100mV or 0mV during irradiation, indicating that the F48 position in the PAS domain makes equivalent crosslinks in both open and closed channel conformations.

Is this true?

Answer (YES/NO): YES